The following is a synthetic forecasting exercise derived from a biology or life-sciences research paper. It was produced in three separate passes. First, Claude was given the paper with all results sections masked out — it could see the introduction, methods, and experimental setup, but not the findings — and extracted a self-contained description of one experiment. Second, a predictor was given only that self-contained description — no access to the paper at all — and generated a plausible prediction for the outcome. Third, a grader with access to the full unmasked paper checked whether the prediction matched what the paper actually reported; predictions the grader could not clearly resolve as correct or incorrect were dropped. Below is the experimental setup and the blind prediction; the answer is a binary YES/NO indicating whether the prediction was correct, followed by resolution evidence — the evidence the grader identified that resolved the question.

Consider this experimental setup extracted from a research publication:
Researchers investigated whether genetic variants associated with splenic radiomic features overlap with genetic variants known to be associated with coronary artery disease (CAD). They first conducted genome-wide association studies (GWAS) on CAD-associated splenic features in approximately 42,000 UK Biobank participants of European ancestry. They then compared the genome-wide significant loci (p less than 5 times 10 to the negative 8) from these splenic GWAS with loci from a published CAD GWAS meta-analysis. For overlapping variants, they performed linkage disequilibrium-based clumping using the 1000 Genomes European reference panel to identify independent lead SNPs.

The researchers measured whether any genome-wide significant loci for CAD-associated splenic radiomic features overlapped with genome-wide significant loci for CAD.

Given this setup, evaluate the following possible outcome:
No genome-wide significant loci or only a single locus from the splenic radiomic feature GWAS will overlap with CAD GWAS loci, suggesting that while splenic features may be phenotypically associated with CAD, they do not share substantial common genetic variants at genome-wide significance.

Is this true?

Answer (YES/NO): NO